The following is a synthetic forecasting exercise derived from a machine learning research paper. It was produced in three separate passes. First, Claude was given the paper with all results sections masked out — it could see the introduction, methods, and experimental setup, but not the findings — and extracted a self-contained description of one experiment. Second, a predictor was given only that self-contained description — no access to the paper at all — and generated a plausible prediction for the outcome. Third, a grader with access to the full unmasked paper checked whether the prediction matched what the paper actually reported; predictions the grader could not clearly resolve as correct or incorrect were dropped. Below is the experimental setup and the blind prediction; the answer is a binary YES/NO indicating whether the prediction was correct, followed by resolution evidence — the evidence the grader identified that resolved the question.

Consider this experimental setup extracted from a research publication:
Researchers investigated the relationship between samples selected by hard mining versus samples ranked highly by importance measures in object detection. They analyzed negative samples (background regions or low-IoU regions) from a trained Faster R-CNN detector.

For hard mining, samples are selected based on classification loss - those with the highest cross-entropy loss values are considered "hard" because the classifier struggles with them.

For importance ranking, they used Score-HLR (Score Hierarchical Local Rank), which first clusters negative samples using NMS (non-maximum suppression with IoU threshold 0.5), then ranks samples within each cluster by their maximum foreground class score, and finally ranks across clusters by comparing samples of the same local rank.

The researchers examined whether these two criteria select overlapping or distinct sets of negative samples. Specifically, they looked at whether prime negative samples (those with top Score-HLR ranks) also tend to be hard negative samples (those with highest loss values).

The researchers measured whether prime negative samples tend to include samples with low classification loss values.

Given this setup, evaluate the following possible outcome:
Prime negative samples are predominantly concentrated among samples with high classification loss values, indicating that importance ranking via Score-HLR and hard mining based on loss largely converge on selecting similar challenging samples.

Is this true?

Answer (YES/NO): NO